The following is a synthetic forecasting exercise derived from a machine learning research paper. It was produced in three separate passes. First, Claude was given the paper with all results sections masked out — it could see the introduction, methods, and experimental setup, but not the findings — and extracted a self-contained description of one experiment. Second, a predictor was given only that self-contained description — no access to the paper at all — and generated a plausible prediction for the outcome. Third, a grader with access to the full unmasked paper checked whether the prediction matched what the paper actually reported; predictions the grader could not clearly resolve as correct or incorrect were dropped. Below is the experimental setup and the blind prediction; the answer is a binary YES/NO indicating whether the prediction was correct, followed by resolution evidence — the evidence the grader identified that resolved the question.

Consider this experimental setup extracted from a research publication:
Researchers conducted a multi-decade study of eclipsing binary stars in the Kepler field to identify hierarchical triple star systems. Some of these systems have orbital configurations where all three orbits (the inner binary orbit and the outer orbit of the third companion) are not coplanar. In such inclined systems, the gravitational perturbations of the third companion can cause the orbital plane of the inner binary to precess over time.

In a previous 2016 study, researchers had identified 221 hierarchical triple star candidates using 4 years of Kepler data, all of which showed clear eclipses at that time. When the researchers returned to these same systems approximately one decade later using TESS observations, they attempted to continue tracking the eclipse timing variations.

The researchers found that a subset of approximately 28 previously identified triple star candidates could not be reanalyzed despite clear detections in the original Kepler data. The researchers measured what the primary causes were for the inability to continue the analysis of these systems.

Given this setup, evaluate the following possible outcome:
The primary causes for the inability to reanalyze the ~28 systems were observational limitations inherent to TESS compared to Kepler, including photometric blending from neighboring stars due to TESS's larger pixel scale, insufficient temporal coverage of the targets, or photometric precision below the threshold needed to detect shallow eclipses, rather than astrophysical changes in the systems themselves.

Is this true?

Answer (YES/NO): NO